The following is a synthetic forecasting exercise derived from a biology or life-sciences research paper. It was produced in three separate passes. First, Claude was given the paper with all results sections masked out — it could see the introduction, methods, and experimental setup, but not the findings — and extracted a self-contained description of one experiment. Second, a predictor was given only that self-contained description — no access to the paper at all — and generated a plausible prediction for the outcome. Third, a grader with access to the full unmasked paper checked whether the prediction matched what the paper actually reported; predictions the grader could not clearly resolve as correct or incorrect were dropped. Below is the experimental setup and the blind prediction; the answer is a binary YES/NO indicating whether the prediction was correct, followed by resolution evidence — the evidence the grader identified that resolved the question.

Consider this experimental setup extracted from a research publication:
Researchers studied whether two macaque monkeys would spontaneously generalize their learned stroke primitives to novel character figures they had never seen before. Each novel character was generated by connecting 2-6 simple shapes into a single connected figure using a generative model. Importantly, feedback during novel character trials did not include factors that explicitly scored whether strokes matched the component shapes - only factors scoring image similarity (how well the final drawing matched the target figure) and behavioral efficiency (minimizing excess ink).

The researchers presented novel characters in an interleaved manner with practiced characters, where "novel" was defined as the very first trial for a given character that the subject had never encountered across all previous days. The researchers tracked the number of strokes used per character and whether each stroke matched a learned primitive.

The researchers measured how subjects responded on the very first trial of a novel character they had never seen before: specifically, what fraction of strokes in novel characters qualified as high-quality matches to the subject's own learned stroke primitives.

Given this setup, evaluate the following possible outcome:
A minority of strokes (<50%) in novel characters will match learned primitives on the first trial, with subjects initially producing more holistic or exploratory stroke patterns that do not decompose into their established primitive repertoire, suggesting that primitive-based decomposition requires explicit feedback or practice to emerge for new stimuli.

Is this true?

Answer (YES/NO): NO